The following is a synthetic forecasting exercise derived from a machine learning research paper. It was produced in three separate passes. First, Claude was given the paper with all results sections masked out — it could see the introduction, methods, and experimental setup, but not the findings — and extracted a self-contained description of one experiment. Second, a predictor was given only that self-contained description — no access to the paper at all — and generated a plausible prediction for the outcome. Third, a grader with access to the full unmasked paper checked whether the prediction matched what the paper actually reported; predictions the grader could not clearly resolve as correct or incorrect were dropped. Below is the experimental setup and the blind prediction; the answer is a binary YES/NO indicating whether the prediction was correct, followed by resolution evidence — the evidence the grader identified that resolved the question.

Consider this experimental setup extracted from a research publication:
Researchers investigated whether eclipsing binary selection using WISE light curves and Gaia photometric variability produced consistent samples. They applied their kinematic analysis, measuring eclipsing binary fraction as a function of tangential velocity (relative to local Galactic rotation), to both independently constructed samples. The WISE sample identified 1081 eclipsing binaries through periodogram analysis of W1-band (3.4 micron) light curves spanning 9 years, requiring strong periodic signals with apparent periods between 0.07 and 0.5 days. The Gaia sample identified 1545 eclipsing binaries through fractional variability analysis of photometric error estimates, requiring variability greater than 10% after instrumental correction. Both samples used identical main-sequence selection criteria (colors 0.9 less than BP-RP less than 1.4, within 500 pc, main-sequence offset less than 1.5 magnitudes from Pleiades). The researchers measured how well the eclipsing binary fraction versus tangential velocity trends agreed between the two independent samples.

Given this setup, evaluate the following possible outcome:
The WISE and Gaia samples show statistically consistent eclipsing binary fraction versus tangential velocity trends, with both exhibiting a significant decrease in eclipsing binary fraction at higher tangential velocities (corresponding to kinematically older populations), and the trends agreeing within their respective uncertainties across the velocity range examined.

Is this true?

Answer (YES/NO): NO